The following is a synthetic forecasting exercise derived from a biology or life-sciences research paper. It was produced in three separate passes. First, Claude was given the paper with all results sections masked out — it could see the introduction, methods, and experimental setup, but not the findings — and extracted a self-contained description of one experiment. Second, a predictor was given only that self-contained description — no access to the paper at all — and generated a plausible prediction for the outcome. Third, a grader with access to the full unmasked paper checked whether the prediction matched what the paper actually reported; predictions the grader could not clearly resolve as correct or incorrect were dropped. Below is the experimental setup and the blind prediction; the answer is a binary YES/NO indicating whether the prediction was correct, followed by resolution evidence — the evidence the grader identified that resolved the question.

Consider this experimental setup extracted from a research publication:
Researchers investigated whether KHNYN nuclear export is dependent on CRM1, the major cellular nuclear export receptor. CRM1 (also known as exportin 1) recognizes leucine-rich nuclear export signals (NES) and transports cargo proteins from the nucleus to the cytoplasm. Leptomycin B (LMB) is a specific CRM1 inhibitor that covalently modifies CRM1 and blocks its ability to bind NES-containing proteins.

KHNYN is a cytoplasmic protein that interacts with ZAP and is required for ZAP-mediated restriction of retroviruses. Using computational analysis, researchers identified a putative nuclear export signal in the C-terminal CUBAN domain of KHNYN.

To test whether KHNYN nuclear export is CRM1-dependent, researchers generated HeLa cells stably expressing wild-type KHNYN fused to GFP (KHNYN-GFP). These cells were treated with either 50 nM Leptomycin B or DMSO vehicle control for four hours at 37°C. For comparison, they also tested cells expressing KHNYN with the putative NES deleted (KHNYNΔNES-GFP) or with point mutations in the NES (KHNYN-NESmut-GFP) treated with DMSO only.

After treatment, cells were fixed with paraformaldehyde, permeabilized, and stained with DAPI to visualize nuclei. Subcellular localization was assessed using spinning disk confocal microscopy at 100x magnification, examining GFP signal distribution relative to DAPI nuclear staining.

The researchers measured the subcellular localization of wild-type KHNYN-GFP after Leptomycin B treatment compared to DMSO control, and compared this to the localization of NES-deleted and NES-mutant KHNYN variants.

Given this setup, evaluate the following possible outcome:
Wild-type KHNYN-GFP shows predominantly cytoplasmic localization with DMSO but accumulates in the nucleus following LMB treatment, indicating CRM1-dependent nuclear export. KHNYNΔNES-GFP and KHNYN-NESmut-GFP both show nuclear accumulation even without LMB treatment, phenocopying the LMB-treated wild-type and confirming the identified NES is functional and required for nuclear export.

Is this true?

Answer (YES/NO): YES